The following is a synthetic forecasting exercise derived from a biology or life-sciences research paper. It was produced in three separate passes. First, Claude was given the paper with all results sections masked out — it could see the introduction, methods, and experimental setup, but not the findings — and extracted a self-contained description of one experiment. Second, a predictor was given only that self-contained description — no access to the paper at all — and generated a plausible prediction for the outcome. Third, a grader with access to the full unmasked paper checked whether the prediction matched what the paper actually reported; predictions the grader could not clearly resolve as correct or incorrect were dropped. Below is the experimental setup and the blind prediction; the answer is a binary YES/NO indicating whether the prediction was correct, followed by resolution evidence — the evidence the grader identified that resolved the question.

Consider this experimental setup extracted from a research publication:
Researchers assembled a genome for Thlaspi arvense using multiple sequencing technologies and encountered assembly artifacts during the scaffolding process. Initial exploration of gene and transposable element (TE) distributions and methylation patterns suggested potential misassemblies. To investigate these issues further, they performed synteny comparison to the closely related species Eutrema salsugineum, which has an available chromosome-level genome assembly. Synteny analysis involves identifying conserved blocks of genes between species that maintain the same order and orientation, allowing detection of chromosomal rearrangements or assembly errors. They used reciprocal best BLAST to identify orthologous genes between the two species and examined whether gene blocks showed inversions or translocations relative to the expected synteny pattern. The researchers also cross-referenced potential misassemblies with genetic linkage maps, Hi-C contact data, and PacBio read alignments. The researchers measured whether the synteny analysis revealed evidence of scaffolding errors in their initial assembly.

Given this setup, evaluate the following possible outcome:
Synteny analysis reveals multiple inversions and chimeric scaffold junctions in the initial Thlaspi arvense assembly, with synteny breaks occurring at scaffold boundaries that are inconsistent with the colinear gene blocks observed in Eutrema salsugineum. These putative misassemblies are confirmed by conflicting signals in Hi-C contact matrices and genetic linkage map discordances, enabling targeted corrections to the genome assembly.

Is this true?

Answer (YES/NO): YES